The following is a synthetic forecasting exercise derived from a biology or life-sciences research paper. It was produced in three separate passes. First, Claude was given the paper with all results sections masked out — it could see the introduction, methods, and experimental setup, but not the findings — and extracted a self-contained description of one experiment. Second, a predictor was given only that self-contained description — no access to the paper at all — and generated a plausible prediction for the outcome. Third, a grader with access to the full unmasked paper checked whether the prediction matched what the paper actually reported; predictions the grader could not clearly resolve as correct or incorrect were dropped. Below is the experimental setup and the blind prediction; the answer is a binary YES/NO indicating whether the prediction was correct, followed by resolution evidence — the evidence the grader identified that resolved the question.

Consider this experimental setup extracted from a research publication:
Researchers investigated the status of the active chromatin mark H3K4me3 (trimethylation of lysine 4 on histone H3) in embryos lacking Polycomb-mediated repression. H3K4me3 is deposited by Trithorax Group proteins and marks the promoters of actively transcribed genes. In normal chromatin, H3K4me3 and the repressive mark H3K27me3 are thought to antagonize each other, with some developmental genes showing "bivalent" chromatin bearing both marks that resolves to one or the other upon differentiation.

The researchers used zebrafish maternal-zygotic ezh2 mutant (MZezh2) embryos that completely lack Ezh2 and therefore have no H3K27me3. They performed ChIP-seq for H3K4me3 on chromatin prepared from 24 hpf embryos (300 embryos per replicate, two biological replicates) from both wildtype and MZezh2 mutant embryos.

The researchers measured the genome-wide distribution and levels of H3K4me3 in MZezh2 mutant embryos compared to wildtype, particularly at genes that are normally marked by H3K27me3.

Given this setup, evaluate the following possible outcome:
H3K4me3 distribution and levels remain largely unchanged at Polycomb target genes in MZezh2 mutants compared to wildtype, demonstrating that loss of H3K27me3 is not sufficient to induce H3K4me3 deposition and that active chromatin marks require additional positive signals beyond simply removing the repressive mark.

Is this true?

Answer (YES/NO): NO